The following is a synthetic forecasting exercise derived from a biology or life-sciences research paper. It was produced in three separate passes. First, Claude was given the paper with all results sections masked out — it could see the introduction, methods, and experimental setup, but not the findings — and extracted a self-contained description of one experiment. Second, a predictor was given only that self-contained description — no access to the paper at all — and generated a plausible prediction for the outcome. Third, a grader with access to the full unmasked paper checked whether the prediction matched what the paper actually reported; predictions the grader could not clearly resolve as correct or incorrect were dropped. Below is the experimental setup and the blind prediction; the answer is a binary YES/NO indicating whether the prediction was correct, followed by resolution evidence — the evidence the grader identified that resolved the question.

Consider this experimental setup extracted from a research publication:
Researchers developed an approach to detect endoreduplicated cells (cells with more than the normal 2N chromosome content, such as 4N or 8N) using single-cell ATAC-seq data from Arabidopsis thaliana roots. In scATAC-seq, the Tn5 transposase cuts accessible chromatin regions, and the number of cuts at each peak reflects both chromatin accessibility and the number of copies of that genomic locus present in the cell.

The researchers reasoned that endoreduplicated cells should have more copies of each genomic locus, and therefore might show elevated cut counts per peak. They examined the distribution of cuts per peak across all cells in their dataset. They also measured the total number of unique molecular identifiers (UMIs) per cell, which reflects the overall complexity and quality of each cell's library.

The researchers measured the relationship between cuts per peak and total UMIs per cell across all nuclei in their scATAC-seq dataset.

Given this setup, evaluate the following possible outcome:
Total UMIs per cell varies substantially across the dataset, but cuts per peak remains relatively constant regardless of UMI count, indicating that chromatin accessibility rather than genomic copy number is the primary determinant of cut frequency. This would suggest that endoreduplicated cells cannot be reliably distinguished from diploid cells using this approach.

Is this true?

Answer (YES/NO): NO